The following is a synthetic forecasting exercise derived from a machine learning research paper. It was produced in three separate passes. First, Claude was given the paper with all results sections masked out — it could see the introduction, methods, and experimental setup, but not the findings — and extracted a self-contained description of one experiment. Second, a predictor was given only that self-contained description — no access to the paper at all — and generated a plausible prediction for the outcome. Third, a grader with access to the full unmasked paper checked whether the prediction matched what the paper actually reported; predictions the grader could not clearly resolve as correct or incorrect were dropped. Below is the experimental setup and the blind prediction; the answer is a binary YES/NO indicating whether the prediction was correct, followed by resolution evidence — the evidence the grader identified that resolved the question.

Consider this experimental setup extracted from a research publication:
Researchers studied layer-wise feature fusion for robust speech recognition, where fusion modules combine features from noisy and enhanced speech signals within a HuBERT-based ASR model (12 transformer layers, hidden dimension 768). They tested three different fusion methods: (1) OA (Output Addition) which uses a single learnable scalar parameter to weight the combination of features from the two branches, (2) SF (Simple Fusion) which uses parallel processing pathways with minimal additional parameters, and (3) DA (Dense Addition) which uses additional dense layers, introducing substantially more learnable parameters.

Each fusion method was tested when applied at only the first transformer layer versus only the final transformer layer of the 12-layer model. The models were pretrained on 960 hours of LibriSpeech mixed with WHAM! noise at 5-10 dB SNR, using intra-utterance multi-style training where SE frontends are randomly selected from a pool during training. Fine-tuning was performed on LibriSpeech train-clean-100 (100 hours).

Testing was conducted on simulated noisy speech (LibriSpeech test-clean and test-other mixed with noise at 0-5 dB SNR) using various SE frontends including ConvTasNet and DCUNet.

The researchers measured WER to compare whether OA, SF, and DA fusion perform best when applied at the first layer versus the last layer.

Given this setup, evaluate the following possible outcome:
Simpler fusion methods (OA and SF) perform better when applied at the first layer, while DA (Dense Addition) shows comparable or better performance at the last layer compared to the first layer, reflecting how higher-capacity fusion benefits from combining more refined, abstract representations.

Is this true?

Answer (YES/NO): NO